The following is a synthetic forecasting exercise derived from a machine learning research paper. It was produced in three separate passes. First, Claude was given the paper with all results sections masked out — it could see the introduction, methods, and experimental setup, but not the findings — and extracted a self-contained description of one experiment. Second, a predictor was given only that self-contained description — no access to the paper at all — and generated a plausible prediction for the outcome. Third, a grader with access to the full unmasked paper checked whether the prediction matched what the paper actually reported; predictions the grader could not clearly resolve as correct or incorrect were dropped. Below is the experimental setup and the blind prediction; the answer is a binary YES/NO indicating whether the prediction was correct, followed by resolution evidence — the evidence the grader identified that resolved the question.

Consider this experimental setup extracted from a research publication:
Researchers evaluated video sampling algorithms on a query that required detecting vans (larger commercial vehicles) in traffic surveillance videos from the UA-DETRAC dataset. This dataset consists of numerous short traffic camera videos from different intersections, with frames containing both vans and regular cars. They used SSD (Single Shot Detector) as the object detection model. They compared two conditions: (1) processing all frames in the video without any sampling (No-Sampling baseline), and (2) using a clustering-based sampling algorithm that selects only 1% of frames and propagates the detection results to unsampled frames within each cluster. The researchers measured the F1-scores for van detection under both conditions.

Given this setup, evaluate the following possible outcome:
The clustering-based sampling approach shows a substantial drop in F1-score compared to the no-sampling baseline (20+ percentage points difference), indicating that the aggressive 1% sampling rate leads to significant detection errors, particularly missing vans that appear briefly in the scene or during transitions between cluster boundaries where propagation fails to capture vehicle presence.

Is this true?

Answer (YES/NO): NO